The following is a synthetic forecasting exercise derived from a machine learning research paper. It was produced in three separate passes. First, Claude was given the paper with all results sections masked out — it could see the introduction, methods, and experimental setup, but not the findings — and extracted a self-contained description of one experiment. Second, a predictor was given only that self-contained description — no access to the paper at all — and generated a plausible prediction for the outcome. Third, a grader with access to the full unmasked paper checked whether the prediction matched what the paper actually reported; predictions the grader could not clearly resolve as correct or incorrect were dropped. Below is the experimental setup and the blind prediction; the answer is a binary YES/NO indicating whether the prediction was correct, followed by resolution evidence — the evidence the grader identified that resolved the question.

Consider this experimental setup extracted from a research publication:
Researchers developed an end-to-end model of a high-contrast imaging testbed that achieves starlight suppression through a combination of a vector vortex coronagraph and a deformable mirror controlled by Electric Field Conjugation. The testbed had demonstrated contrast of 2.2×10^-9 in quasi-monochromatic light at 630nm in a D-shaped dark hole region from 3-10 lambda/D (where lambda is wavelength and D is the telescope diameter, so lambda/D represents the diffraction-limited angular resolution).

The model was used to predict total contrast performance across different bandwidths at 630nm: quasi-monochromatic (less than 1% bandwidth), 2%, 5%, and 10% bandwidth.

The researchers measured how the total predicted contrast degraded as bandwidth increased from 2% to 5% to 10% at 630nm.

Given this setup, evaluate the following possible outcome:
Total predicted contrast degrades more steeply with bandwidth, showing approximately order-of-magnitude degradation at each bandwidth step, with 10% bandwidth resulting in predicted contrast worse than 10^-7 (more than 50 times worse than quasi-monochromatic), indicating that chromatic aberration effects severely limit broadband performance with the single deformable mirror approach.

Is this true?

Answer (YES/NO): NO